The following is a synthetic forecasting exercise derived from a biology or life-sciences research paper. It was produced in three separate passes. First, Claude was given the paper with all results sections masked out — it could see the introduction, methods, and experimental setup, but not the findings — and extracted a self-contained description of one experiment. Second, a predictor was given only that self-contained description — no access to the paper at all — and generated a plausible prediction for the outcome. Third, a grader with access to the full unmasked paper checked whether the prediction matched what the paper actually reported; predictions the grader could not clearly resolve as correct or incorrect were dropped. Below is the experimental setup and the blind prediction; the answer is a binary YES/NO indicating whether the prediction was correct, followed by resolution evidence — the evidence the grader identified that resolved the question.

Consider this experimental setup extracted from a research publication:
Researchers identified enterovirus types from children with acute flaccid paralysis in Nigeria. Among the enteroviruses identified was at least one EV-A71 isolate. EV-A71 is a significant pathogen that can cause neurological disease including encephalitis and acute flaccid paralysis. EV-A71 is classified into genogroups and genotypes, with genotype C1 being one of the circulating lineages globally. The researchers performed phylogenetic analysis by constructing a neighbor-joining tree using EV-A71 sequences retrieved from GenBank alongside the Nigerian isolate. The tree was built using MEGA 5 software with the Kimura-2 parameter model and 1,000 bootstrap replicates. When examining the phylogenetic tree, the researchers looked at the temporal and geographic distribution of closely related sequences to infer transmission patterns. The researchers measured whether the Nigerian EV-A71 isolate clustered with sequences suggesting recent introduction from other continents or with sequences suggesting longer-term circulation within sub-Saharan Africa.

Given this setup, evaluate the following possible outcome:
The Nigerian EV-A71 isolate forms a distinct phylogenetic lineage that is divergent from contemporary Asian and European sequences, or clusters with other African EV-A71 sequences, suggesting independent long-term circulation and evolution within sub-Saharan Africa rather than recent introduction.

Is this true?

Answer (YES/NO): YES